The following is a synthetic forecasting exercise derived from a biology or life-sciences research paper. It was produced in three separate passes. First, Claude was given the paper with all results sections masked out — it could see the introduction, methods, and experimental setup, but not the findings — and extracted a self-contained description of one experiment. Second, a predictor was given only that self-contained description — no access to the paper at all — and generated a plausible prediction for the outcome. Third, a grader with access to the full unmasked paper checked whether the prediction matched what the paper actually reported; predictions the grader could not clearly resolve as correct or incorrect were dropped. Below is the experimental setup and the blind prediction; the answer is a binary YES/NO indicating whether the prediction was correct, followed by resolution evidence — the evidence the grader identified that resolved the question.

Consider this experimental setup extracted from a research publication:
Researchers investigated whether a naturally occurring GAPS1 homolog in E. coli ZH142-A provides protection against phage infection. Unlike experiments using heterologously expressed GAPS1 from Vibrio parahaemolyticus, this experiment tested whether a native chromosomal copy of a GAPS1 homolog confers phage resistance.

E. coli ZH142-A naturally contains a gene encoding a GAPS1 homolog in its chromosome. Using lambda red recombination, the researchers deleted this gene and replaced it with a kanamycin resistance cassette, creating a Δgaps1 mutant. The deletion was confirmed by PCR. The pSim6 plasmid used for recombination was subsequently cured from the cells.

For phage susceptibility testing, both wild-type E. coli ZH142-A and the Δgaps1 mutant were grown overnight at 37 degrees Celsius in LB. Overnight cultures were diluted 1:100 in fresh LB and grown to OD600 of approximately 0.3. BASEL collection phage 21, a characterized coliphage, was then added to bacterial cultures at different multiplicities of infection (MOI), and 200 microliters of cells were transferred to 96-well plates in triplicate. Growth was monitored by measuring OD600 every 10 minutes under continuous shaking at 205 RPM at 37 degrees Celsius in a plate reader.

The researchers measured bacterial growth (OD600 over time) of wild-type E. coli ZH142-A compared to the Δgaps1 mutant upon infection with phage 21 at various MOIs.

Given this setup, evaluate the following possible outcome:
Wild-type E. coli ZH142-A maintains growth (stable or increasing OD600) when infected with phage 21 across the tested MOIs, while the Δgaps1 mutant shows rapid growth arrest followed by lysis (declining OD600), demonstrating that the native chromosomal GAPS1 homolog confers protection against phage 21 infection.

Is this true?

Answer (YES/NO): NO